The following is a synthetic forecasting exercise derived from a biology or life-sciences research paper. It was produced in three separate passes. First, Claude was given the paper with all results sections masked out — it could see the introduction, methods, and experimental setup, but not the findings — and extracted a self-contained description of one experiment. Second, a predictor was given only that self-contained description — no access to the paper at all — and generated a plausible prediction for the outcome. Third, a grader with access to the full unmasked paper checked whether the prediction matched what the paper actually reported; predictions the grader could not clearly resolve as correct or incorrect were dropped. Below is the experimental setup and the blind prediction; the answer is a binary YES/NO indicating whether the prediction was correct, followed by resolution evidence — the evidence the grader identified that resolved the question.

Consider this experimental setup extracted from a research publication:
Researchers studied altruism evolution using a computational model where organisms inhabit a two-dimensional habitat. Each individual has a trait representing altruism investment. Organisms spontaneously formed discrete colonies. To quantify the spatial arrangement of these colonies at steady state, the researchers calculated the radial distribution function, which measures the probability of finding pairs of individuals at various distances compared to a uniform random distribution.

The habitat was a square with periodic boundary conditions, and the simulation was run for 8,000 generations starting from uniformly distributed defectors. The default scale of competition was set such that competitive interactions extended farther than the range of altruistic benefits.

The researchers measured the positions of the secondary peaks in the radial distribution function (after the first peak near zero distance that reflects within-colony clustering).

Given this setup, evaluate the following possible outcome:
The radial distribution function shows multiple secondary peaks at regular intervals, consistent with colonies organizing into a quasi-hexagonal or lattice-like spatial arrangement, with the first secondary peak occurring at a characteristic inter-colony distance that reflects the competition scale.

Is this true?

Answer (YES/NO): YES